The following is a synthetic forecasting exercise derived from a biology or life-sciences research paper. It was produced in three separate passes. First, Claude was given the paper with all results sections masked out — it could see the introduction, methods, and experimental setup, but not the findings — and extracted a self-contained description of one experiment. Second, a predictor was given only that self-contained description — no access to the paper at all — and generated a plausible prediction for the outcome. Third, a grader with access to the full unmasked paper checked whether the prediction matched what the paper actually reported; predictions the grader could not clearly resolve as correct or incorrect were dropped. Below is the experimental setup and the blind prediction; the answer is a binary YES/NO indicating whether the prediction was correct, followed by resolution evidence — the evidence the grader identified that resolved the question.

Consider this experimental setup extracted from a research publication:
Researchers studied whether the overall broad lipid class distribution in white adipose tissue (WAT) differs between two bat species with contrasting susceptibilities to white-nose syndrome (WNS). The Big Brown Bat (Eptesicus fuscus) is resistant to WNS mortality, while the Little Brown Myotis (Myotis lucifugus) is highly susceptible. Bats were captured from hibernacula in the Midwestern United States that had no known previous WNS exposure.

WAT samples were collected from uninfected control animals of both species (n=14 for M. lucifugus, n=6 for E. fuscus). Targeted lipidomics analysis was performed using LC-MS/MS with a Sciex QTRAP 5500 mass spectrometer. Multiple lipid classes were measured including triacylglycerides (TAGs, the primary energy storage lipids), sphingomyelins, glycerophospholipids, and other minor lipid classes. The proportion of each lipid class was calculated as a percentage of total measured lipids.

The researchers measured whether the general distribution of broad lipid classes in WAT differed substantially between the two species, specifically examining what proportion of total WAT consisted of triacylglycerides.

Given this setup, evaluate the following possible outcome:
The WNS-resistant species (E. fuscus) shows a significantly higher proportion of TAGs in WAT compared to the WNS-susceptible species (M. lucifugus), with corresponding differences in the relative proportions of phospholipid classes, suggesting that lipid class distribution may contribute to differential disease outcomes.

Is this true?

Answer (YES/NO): NO